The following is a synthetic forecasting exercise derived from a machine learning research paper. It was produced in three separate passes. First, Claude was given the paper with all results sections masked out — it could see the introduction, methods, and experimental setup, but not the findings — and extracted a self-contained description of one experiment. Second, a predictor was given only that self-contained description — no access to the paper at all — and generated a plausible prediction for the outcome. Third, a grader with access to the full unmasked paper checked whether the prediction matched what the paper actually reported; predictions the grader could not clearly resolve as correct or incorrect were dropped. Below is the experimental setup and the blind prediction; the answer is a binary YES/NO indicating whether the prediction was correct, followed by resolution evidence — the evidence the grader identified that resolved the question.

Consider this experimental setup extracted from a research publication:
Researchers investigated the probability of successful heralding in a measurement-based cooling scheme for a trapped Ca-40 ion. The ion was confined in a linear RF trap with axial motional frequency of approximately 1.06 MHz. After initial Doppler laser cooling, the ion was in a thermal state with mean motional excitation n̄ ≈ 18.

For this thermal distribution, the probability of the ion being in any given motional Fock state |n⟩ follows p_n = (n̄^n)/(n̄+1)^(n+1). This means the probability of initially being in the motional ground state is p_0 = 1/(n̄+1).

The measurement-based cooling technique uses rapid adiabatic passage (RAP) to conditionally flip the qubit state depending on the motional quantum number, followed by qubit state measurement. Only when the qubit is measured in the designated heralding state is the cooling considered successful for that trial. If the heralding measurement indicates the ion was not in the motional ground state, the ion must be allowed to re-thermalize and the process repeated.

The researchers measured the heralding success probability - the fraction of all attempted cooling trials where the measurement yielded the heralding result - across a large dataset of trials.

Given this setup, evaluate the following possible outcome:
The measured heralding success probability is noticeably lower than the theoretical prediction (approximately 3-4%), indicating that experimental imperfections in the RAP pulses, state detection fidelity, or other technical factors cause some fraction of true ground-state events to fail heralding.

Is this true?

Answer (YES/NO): NO